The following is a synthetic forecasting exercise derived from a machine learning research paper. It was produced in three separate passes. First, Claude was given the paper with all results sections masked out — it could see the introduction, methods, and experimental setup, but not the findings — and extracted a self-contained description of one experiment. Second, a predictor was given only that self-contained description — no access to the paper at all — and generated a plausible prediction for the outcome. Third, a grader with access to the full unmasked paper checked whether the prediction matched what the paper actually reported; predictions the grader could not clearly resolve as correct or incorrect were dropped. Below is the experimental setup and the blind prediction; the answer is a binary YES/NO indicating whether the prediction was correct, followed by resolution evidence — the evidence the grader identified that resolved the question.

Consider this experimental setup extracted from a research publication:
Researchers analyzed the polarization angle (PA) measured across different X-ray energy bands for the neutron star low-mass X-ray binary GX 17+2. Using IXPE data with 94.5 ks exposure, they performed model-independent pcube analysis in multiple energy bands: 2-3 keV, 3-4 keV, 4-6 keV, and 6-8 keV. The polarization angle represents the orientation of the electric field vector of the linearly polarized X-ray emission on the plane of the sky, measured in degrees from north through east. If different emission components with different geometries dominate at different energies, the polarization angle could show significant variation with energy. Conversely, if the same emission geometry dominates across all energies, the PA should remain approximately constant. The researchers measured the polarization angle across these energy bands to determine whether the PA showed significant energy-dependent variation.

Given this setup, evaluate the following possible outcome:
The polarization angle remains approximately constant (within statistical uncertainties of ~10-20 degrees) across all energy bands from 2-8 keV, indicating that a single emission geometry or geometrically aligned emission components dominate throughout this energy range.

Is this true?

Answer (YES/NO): YES